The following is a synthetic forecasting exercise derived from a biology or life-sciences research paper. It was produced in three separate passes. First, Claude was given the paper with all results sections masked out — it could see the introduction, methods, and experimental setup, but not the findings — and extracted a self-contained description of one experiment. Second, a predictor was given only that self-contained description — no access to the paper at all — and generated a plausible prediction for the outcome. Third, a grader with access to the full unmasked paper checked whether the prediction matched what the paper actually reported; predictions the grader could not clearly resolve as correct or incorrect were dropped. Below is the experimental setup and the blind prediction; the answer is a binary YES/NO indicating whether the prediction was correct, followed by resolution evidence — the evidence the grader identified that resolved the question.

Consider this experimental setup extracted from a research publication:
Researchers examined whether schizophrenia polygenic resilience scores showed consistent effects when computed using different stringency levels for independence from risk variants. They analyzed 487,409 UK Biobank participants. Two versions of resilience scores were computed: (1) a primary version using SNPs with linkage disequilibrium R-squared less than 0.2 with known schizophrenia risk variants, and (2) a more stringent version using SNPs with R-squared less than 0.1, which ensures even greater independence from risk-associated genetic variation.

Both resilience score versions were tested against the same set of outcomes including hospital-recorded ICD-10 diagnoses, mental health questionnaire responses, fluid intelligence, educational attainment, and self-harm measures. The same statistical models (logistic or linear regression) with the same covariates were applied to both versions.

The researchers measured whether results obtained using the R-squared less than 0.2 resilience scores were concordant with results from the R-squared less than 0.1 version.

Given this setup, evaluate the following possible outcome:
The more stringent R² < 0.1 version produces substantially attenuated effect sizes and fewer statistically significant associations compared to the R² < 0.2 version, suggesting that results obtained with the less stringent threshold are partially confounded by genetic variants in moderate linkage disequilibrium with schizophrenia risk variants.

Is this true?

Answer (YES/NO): NO